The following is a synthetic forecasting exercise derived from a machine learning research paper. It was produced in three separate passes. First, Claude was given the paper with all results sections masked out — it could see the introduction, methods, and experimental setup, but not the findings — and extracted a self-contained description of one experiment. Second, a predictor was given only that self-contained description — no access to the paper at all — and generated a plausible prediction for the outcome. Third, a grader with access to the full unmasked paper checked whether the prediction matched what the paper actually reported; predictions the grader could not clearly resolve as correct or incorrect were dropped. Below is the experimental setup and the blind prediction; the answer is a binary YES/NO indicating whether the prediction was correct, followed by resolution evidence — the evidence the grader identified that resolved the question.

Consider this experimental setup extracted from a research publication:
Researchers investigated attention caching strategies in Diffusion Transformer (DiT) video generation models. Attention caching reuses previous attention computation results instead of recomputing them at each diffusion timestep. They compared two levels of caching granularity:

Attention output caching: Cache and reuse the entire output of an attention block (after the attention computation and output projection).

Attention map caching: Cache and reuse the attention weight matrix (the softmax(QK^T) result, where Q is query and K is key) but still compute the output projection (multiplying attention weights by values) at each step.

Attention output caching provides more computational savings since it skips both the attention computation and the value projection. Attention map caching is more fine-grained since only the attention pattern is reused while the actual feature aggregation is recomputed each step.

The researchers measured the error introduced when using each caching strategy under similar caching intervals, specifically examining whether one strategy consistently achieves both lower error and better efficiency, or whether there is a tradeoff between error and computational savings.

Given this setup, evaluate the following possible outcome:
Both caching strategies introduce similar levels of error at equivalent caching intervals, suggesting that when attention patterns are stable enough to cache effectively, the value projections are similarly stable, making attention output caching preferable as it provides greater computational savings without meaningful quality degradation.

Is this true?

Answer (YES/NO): YES